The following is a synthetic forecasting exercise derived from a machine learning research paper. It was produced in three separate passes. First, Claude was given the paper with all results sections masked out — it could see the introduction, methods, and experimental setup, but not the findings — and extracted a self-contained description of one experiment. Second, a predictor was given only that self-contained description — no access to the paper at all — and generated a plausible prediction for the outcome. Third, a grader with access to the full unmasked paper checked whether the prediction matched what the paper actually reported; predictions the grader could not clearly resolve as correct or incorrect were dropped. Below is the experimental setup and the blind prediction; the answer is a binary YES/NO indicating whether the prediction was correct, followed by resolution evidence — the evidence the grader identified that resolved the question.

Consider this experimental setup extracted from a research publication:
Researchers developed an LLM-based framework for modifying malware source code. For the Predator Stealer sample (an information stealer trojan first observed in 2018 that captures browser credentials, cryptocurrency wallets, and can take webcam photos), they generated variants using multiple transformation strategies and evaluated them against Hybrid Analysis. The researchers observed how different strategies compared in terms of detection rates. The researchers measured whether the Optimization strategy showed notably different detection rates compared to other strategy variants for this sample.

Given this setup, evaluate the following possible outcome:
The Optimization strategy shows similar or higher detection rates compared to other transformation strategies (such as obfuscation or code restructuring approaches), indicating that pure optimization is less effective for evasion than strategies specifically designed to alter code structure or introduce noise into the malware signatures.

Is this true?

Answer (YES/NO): NO